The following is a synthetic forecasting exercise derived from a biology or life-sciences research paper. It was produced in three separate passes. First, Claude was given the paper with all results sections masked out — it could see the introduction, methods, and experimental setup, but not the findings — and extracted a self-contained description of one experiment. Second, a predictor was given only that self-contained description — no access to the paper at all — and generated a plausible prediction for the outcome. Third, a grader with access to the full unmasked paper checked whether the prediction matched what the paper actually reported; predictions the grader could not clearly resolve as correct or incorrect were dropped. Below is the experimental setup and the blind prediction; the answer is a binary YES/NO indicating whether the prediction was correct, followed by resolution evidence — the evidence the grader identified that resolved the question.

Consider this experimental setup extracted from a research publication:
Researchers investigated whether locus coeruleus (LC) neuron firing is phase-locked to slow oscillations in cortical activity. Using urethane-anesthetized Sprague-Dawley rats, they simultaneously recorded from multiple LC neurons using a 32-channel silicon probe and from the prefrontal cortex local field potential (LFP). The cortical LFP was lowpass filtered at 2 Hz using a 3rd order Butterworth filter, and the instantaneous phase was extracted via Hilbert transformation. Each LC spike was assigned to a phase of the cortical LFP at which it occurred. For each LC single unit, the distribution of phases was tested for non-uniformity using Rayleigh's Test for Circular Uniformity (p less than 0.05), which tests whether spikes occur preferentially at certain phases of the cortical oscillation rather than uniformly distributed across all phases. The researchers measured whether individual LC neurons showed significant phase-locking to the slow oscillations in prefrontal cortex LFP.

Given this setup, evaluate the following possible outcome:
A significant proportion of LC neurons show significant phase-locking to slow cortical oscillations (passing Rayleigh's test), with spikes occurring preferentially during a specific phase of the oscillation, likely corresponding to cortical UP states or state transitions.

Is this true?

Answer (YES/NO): YES